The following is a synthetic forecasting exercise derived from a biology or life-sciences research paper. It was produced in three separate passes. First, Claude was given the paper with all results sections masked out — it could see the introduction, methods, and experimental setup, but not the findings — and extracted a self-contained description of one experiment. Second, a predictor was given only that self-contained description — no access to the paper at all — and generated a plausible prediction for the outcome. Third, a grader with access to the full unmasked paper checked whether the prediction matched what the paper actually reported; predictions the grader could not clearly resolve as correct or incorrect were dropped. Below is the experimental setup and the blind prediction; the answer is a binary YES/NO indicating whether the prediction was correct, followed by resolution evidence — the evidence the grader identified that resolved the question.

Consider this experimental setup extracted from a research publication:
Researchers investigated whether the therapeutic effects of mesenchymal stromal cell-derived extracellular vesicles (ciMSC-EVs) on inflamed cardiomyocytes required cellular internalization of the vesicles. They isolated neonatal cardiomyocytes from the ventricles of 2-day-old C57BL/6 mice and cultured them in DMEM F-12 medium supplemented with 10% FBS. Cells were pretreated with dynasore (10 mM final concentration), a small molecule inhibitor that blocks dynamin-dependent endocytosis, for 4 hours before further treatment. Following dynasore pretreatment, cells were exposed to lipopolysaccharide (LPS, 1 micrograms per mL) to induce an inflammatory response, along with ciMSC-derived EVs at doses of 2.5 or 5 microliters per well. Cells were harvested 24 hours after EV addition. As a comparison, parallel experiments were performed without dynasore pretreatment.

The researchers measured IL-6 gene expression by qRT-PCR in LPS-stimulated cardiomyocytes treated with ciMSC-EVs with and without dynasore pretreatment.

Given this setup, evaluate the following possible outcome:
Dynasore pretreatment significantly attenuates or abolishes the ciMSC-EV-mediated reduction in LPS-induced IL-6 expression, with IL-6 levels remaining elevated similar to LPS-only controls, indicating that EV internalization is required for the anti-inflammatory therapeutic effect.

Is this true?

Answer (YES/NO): YES